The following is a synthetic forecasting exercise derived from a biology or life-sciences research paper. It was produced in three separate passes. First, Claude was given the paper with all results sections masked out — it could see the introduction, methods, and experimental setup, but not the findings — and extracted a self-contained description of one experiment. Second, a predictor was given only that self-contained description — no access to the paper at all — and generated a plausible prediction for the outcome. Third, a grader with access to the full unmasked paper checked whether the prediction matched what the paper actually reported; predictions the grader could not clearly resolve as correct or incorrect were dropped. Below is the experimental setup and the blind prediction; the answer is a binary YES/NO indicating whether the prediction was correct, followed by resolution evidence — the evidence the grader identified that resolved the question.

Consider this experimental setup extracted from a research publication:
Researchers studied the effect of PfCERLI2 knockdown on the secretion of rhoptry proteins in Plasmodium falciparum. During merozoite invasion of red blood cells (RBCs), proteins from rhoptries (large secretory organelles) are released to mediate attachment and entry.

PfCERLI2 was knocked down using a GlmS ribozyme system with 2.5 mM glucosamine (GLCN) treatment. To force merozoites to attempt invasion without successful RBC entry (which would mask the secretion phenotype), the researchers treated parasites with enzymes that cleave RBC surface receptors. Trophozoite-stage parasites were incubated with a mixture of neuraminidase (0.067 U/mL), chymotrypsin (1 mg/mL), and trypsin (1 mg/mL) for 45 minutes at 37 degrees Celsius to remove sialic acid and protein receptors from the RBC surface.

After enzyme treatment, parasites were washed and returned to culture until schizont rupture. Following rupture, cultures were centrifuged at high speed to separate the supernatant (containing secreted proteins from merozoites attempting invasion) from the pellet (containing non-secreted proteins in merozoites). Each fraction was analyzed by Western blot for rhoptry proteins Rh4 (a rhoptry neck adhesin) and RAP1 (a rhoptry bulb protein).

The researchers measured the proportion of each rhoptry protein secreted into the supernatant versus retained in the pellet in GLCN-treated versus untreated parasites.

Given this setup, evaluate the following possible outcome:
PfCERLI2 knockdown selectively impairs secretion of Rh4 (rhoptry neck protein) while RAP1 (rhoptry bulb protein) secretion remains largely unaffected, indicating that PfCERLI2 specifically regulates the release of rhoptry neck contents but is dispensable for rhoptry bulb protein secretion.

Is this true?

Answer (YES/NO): NO